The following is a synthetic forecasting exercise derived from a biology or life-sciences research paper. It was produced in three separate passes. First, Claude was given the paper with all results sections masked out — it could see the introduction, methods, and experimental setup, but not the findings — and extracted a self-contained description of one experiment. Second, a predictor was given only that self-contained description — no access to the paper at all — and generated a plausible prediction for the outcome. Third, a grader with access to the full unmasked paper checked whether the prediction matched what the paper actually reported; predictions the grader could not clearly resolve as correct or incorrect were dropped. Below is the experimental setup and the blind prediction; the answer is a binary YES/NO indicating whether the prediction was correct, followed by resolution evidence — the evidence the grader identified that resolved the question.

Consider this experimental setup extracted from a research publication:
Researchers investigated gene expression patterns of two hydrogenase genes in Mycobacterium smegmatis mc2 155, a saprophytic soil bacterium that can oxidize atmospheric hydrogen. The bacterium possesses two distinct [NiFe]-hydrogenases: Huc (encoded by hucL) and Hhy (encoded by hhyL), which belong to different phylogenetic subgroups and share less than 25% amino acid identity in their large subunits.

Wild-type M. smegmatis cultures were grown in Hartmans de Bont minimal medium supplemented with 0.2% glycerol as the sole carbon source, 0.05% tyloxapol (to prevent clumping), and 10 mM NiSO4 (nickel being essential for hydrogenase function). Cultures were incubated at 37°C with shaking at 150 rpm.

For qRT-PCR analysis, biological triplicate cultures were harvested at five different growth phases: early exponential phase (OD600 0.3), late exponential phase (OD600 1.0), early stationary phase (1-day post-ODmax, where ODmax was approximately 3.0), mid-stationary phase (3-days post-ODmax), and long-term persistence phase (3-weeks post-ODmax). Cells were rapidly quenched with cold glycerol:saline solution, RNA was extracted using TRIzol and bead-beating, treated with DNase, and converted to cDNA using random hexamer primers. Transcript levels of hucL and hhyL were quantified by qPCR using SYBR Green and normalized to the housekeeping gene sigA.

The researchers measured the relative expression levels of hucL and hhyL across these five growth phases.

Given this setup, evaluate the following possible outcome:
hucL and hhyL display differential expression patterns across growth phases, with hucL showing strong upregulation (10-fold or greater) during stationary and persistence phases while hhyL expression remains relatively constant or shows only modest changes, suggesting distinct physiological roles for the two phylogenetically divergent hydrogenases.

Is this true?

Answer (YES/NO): NO